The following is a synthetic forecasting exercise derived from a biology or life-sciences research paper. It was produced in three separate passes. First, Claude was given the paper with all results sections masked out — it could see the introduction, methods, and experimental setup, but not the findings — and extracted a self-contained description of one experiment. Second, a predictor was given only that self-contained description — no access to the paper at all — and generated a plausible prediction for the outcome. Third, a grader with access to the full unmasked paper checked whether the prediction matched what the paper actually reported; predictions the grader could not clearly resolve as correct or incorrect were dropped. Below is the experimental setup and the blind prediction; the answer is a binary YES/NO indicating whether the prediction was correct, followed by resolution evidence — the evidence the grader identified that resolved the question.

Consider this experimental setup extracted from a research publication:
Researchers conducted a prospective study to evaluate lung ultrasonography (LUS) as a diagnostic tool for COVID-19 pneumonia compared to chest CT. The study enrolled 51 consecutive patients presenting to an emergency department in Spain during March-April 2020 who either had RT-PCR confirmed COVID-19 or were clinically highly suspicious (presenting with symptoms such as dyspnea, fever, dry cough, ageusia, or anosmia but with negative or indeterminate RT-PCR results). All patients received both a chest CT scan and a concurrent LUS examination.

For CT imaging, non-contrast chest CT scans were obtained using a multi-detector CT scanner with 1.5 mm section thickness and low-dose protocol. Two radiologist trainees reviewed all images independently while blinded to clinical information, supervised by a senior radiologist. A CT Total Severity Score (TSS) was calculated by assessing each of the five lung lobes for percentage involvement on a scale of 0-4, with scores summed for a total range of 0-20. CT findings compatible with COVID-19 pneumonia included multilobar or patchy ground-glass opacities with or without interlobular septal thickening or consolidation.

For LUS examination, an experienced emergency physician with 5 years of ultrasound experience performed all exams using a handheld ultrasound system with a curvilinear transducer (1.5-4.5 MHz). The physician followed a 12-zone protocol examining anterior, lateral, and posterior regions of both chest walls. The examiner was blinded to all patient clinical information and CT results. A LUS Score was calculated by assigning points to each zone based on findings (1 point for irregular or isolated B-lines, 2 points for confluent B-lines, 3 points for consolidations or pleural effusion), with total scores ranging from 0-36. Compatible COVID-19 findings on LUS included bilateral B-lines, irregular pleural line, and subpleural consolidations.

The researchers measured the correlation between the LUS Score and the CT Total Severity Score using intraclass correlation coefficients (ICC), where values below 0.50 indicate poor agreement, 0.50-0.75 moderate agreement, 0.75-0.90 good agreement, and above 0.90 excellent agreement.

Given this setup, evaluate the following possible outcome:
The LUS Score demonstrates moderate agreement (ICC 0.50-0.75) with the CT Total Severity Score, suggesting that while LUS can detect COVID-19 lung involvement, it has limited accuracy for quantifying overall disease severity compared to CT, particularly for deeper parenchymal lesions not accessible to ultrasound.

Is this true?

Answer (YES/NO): NO